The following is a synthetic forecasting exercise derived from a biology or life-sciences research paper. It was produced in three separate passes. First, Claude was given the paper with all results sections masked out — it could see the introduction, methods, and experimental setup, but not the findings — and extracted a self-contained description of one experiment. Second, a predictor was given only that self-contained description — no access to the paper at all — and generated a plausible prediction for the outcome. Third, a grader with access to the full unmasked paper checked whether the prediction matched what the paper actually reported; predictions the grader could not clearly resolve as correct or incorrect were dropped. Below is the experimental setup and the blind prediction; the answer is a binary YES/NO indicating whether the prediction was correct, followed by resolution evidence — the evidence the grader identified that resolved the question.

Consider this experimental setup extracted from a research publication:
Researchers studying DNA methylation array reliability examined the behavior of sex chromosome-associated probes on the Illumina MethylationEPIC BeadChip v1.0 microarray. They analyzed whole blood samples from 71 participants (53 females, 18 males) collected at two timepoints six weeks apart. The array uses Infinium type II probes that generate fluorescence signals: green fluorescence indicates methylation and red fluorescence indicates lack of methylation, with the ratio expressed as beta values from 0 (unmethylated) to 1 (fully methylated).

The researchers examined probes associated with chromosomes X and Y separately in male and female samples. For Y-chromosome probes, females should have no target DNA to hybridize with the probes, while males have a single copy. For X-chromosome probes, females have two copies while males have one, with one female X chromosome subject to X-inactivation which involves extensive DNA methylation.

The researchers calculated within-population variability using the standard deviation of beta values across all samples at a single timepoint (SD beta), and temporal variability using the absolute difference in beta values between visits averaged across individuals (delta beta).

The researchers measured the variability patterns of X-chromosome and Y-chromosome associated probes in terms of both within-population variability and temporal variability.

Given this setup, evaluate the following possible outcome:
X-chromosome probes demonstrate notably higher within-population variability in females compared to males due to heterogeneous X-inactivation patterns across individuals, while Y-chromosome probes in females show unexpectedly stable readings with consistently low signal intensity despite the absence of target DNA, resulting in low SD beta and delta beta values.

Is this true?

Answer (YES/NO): NO